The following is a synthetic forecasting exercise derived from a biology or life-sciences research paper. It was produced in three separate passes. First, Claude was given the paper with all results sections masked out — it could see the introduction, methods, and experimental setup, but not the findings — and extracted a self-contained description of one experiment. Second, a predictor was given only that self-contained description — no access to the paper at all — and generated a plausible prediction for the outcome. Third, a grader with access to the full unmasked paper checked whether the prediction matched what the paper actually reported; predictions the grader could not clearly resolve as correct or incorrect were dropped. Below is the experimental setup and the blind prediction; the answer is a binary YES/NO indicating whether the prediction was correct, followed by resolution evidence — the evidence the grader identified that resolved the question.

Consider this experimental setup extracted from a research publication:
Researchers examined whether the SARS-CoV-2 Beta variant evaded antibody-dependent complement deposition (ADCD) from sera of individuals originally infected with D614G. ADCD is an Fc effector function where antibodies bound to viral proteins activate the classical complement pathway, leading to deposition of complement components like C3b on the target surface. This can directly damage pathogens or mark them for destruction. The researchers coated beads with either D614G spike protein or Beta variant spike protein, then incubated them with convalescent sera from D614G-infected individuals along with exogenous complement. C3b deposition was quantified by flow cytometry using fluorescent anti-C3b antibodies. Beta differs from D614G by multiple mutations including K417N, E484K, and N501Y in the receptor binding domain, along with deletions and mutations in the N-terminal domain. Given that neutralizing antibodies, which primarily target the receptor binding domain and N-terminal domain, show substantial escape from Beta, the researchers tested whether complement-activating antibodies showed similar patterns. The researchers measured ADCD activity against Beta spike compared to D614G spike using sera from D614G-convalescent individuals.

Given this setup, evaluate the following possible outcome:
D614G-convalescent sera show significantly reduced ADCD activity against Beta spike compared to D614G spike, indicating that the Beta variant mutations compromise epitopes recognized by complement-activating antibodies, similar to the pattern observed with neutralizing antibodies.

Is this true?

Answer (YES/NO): YES